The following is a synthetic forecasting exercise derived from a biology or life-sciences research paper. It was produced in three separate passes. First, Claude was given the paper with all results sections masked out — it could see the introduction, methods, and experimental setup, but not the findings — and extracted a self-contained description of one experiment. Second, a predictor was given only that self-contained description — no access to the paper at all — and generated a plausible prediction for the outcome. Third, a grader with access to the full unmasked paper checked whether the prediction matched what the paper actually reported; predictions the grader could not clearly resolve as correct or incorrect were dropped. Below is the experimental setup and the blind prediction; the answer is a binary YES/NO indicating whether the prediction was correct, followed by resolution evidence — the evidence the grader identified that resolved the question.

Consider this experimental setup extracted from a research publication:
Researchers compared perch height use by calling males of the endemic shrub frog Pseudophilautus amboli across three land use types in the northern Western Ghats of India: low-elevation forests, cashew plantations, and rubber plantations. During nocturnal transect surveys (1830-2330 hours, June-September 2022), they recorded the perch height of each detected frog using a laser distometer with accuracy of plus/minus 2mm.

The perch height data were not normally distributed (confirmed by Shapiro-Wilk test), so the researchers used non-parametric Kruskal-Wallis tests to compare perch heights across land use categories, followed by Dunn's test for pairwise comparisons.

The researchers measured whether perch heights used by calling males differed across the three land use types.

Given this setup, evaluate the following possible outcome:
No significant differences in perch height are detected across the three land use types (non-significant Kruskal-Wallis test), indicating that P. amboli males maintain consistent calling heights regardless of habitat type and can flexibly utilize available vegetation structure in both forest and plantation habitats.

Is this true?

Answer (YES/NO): NO